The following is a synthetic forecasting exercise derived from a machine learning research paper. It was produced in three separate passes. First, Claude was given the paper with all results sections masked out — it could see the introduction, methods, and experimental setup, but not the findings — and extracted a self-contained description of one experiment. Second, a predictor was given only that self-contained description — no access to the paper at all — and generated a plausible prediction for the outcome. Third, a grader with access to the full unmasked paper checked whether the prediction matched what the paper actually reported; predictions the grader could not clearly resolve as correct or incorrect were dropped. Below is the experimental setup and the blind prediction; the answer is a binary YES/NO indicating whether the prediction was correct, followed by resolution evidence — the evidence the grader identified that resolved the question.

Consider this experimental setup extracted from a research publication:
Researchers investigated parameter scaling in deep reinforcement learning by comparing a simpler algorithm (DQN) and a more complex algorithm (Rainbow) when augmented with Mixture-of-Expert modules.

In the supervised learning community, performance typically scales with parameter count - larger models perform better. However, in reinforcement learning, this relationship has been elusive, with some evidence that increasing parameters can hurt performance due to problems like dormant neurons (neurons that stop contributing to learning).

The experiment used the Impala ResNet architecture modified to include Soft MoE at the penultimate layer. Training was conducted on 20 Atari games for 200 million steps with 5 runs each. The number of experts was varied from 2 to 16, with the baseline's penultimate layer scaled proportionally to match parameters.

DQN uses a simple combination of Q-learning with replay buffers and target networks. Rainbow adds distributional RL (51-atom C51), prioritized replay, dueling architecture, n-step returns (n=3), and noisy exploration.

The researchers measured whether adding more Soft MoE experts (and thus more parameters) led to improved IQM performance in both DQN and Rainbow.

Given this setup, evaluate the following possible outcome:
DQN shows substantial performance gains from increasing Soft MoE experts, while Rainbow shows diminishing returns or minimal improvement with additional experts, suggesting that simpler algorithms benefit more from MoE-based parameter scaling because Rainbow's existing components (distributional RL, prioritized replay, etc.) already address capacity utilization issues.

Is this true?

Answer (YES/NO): NO